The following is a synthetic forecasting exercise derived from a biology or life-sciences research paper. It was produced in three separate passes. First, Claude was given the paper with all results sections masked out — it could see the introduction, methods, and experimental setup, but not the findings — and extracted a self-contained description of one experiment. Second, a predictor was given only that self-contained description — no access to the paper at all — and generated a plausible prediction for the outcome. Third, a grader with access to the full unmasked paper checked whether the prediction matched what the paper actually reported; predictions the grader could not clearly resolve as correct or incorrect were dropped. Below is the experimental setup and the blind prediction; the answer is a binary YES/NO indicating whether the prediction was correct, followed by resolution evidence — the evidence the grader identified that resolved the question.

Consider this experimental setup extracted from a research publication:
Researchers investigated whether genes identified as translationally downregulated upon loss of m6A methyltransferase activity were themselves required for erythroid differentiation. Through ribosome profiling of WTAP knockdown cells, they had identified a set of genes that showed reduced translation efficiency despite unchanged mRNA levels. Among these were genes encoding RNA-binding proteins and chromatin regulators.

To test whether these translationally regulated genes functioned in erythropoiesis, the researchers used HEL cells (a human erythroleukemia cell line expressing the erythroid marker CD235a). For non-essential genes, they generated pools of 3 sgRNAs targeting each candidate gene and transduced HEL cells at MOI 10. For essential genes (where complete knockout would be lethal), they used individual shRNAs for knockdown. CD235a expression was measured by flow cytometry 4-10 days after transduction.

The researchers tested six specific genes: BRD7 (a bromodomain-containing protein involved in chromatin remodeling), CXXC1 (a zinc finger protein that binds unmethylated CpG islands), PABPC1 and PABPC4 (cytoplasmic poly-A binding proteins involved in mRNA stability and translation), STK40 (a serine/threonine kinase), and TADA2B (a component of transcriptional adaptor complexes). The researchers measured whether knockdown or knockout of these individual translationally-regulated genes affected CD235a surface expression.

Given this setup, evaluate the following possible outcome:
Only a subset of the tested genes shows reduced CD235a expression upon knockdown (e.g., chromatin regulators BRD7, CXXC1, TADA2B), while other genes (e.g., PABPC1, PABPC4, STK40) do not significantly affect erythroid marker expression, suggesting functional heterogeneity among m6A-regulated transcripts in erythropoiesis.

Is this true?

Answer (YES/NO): NO